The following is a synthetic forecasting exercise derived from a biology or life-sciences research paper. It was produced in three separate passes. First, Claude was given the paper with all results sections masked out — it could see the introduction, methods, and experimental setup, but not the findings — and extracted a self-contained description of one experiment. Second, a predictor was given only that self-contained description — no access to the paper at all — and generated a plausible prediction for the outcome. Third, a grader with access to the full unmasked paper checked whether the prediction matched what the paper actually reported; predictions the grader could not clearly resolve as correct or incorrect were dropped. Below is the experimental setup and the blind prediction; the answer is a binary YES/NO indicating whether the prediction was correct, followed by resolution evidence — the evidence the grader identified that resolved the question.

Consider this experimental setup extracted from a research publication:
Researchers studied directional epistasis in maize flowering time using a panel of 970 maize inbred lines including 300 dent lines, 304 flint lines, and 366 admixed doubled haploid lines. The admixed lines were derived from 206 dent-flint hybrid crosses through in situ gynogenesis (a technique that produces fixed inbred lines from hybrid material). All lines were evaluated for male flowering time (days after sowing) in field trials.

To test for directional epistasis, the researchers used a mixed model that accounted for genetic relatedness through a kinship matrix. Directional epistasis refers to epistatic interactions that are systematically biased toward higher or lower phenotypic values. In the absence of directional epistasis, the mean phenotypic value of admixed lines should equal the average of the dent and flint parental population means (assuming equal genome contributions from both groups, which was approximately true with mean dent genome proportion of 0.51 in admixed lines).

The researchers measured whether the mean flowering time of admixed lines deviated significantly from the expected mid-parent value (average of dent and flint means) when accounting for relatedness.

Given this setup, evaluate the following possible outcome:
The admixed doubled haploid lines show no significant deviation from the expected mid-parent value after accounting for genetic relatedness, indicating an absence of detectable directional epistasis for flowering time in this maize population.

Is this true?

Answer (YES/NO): NO